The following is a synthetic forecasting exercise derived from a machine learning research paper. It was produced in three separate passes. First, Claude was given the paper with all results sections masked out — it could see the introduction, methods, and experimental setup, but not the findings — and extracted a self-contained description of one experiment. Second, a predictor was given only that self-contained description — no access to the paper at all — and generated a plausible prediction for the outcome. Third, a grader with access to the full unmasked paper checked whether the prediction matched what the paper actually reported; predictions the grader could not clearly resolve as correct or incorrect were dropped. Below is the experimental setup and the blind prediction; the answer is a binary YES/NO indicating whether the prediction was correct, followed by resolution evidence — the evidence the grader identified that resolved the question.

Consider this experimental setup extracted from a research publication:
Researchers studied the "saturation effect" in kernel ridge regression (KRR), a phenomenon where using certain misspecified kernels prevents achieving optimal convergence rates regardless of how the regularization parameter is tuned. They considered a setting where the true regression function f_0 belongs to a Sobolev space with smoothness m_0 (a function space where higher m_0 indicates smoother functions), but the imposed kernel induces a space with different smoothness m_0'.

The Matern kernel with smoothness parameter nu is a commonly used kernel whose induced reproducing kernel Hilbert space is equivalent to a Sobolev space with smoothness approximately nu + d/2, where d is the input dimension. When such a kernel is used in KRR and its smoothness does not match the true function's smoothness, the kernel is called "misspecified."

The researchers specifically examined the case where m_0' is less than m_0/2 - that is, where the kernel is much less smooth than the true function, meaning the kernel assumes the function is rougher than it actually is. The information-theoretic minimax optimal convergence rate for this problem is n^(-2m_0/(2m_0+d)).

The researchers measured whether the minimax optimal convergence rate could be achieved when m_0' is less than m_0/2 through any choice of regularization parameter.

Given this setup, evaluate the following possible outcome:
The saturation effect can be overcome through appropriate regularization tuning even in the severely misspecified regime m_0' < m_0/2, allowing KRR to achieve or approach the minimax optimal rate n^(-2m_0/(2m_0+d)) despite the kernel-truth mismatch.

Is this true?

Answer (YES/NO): NO